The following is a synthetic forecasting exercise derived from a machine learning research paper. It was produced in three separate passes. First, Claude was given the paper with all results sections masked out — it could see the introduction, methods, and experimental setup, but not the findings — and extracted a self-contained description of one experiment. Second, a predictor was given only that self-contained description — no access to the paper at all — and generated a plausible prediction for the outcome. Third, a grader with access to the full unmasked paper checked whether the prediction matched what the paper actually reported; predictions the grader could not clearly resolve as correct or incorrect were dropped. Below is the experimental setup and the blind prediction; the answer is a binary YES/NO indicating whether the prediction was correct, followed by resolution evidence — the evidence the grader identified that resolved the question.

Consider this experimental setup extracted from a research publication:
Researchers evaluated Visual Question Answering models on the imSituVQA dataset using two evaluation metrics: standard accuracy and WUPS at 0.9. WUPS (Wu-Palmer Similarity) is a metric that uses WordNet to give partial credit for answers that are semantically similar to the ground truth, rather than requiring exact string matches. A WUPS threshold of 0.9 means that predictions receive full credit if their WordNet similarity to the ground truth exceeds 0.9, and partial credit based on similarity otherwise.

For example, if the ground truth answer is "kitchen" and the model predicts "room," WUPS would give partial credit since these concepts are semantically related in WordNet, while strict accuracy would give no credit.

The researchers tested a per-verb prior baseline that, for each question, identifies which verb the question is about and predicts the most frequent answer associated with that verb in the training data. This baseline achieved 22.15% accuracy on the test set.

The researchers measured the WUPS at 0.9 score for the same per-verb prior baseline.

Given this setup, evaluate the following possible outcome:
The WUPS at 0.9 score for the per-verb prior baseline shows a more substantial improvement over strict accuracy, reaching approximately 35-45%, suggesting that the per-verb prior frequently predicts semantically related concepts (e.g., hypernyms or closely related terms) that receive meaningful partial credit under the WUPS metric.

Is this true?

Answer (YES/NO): NO